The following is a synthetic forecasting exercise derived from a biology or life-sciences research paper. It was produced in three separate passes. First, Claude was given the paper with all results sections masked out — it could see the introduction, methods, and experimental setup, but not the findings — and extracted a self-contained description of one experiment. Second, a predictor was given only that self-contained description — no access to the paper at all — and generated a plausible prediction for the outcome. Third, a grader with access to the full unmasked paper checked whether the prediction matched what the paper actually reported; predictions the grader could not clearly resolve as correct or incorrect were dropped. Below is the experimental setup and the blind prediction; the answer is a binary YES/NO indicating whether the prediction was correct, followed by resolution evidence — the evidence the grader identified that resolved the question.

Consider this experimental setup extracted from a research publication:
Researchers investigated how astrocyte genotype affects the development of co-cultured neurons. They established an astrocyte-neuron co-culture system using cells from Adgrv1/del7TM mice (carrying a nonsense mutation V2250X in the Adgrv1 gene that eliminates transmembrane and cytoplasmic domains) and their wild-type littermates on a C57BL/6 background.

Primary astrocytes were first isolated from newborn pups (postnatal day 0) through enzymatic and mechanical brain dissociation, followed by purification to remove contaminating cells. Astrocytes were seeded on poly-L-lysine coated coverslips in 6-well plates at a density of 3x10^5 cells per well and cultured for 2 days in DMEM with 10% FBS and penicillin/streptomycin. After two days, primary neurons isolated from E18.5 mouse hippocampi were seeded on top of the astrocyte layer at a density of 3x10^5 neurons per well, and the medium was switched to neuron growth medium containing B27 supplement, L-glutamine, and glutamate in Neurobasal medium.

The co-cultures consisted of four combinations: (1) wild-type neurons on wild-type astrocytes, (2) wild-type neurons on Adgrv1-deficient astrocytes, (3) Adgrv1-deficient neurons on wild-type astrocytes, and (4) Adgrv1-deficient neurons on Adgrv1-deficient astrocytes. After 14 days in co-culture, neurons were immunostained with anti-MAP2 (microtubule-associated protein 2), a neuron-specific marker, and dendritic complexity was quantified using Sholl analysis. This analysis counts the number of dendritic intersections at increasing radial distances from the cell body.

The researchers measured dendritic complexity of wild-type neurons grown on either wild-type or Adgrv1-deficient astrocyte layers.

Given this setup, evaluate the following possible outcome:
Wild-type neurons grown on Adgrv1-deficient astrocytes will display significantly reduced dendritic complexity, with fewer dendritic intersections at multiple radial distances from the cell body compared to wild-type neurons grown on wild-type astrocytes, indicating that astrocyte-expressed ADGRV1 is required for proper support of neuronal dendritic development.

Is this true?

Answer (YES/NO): YES